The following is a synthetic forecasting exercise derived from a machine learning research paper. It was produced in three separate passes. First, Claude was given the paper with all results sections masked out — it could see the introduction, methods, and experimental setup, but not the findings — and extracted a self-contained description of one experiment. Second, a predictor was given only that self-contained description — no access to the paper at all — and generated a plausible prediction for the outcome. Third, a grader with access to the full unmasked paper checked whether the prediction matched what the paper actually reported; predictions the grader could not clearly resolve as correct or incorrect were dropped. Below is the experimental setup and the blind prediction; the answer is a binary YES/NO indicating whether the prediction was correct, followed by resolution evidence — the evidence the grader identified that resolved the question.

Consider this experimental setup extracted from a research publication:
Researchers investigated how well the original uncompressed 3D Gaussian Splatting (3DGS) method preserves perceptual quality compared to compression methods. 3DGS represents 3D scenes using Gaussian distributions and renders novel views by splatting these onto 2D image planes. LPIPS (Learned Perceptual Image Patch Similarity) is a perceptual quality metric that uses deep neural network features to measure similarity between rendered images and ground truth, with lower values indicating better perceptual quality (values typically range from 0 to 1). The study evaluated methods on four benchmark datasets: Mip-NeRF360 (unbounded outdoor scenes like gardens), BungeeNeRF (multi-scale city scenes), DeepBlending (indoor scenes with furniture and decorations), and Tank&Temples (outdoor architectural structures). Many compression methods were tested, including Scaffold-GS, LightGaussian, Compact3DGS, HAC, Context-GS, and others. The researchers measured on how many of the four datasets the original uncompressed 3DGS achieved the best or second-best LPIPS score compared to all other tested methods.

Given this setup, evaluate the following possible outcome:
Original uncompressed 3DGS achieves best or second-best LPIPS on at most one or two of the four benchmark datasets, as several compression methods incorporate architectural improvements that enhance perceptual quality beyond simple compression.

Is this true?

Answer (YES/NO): NO